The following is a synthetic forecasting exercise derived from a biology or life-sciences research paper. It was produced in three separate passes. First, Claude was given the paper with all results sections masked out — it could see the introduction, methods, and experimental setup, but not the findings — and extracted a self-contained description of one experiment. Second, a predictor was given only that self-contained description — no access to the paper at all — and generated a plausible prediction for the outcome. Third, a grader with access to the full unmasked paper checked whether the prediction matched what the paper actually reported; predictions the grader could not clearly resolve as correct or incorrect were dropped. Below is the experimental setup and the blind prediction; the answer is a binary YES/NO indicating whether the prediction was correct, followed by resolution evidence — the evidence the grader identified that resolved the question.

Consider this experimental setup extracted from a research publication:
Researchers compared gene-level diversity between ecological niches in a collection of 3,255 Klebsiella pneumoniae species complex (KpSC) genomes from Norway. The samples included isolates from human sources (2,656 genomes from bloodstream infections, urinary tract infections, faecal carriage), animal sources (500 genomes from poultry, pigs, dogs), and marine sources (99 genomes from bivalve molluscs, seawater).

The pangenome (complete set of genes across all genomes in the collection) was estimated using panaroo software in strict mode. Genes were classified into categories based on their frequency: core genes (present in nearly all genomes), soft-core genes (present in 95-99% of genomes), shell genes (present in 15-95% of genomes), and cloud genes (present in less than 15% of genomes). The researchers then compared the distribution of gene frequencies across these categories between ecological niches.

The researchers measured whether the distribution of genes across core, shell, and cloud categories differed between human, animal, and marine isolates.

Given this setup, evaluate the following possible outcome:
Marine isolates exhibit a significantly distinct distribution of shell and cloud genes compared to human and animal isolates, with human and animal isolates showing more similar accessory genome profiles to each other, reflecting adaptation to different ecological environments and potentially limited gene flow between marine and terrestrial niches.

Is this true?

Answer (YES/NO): NO